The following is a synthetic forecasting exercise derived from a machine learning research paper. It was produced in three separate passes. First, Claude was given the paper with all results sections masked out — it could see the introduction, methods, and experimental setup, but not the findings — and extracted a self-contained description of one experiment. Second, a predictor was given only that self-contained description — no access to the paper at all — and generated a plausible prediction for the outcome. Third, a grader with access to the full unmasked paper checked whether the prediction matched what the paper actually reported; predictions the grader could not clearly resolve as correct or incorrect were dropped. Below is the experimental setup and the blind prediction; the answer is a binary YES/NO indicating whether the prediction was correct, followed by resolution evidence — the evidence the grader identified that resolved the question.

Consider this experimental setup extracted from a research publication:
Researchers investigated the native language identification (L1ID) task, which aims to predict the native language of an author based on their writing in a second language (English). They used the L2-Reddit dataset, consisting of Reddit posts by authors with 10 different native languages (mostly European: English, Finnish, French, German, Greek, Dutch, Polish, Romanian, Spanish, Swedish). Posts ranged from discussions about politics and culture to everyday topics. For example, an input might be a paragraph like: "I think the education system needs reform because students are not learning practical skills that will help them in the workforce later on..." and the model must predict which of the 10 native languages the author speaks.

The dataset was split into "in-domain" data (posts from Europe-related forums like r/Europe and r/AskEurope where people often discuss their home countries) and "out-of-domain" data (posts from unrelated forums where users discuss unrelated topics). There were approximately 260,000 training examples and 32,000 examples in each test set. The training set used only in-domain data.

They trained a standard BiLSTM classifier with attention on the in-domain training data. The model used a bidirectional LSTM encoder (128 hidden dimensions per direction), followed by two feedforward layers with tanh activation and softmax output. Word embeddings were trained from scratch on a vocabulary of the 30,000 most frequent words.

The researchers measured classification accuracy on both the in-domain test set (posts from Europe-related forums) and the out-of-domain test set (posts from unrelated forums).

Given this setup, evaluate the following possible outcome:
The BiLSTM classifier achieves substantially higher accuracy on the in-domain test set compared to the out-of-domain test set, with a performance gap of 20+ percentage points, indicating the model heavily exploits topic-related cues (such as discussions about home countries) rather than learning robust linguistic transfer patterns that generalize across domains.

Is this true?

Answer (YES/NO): YES